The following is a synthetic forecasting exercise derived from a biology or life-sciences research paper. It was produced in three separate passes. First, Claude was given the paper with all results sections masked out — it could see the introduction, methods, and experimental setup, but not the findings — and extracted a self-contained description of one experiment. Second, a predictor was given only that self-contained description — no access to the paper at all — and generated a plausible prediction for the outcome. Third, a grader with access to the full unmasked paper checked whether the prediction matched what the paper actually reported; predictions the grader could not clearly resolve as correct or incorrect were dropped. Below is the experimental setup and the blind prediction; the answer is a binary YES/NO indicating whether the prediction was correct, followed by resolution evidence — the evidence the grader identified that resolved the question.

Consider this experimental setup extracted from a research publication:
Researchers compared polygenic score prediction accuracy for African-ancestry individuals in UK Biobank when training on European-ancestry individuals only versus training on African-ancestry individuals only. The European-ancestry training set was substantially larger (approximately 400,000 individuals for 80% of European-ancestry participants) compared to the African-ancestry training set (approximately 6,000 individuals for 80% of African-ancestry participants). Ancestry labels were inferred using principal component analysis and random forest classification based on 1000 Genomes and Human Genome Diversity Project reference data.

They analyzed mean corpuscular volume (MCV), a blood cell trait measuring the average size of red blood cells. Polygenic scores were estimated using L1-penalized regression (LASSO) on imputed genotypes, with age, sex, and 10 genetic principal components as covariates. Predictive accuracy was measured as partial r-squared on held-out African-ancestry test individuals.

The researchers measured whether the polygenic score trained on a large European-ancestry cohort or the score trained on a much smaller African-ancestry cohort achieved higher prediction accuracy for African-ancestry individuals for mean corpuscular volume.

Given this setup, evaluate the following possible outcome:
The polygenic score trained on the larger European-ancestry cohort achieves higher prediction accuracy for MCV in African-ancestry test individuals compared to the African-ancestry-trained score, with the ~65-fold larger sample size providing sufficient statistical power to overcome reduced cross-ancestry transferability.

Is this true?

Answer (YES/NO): NO